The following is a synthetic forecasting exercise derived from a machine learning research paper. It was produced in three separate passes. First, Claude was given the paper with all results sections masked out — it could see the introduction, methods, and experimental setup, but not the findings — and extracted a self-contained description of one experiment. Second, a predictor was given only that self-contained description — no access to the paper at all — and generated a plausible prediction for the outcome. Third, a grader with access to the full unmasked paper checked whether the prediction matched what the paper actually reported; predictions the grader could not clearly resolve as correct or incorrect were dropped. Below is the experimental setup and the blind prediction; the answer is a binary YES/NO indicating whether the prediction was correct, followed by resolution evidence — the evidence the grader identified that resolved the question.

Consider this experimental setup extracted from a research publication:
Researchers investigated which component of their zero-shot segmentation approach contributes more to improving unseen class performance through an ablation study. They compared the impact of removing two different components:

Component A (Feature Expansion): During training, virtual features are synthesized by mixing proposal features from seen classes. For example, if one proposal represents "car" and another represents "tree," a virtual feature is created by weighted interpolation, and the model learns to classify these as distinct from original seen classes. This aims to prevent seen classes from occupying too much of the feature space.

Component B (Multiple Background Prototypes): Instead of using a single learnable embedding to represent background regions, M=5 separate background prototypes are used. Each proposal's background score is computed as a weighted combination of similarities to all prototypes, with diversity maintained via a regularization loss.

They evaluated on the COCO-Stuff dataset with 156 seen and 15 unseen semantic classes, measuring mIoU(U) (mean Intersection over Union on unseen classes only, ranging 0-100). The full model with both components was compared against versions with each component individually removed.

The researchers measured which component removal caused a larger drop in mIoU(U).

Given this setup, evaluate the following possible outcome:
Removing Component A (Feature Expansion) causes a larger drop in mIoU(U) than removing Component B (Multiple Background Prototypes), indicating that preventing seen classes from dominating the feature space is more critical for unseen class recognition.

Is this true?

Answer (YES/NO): YES